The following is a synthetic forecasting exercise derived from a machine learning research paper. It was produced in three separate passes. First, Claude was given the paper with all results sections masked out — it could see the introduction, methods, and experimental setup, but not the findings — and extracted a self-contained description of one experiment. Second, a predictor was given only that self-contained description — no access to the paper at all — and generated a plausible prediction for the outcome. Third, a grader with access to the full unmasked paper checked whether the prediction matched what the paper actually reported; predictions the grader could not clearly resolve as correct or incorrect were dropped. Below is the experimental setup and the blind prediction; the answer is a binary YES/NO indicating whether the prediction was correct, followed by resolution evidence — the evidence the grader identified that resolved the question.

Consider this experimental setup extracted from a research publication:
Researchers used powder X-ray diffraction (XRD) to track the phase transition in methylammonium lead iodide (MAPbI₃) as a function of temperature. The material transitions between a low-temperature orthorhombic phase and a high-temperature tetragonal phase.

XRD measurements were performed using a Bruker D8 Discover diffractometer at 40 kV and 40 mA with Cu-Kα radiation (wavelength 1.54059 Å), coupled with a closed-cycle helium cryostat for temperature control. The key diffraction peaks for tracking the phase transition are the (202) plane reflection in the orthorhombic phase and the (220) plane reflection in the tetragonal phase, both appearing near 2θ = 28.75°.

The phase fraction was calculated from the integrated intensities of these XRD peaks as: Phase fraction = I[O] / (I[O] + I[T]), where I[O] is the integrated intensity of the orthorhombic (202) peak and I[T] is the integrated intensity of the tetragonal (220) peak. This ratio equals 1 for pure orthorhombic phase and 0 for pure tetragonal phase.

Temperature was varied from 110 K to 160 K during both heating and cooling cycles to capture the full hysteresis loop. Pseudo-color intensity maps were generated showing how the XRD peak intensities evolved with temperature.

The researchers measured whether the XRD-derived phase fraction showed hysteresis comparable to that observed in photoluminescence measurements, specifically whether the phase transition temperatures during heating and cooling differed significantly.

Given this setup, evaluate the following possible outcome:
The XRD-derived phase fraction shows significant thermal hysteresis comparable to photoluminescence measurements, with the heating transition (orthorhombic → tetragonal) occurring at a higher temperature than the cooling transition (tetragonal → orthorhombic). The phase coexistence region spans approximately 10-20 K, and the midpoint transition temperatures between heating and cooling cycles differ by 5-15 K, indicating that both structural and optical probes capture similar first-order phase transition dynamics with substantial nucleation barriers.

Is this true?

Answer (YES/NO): YES